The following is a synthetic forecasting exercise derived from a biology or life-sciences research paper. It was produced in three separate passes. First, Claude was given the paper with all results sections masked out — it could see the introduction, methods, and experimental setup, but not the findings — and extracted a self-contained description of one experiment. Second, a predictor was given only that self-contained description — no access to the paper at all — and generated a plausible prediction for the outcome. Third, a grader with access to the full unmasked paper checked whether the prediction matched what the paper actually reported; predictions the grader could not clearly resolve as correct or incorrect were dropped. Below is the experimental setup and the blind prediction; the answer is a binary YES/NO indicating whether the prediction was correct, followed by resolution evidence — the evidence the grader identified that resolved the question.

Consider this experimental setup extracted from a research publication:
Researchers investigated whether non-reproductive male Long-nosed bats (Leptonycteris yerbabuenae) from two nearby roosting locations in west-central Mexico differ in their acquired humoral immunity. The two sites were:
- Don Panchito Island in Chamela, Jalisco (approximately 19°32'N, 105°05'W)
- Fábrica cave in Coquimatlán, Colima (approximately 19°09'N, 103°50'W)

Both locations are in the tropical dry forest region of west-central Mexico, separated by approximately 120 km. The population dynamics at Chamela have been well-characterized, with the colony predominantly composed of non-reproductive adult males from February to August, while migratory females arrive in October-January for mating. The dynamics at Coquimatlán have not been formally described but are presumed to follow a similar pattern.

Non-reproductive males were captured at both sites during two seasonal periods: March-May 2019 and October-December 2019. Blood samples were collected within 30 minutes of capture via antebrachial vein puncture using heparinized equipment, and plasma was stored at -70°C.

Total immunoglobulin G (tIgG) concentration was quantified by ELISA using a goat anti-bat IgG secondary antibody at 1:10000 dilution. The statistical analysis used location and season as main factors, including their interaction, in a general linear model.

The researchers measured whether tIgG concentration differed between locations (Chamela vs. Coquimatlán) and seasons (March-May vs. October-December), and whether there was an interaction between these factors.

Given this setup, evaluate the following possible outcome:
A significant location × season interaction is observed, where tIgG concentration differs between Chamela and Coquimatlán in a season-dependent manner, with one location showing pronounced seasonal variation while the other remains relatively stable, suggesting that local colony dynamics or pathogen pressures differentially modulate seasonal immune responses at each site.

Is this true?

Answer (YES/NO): NO